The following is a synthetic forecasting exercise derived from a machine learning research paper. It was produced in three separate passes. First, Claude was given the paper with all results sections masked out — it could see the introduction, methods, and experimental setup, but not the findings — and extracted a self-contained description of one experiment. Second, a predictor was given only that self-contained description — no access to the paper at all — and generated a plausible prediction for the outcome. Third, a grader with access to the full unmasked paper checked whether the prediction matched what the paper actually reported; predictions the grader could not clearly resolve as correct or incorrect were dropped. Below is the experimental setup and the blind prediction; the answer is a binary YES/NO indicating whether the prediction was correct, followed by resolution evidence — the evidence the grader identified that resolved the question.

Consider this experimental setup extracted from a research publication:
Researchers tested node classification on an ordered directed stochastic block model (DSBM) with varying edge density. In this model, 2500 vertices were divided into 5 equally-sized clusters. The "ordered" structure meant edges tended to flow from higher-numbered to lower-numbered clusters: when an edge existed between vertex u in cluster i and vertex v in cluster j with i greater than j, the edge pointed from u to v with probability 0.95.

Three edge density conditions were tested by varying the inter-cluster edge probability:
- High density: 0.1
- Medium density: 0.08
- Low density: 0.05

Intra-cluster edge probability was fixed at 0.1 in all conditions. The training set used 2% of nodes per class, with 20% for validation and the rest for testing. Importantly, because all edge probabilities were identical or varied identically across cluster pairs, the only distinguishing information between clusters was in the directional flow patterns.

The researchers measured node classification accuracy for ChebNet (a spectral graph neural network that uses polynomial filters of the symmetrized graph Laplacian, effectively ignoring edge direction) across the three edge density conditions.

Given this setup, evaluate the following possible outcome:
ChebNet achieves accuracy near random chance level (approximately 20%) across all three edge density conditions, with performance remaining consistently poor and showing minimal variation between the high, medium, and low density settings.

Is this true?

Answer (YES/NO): YES